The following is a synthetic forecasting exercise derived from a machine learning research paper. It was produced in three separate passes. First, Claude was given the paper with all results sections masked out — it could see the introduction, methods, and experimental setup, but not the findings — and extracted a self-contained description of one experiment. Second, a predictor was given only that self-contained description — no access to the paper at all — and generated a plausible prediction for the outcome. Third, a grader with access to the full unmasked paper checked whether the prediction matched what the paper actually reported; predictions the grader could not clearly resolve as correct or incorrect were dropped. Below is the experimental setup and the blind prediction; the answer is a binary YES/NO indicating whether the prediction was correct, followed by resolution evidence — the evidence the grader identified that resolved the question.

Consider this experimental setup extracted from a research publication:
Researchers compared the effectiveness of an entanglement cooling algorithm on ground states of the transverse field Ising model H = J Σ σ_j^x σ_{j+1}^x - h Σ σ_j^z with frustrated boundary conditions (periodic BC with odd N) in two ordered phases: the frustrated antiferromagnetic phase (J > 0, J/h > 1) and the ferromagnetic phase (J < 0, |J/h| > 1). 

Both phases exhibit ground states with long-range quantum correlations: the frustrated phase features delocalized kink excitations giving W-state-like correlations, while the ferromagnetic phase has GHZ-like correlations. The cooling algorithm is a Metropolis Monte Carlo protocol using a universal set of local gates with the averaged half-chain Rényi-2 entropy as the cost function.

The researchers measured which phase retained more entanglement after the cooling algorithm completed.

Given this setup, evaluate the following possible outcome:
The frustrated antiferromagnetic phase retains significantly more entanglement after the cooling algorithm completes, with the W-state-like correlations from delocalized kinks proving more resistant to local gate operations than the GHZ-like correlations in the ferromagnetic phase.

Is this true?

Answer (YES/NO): NO